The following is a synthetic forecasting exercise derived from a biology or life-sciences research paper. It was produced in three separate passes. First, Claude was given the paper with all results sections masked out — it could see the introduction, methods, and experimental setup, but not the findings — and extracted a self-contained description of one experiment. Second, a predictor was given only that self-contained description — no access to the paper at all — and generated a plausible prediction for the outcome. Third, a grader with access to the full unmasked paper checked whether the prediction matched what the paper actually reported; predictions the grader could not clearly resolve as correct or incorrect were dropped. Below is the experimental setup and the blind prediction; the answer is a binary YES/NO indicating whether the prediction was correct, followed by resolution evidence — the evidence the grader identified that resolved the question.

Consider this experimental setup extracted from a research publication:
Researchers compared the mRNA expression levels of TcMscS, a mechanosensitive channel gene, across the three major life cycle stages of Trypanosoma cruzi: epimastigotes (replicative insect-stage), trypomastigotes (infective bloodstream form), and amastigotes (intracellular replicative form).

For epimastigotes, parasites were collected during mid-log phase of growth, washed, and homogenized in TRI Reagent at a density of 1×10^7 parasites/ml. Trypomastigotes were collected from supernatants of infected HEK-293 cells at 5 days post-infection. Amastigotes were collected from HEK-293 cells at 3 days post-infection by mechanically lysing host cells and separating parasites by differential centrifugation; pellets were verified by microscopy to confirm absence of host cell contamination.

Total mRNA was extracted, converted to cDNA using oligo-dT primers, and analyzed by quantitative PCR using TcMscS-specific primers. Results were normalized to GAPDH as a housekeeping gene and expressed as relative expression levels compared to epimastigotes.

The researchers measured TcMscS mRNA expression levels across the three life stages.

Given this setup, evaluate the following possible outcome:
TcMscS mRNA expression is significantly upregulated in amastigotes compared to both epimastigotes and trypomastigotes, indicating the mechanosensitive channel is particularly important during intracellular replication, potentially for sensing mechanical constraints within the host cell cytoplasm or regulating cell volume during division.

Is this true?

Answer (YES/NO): NO